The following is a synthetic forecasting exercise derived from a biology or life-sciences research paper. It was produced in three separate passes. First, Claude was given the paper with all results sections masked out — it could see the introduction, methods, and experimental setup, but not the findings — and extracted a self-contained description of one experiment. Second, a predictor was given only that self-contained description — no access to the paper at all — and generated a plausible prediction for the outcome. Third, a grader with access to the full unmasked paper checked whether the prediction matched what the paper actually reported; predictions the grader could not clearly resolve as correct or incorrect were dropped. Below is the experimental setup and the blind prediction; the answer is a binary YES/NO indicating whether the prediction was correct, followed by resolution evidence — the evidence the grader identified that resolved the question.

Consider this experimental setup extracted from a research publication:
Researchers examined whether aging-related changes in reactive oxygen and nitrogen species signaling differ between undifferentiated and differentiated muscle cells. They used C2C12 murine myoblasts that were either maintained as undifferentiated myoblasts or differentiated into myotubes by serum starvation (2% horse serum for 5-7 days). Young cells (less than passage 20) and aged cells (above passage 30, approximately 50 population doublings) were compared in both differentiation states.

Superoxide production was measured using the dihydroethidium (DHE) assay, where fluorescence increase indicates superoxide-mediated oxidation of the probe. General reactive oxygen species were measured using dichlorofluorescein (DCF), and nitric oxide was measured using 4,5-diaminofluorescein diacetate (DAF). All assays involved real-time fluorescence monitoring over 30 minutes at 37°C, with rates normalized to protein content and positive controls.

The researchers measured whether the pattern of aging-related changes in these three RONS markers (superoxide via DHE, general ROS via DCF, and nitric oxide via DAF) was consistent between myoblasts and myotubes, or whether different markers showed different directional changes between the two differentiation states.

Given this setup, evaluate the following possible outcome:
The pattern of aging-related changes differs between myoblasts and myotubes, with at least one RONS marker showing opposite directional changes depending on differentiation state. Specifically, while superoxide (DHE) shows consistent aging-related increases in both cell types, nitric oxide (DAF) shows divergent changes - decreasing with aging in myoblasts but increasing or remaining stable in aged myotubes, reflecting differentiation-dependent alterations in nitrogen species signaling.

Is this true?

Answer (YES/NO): NO